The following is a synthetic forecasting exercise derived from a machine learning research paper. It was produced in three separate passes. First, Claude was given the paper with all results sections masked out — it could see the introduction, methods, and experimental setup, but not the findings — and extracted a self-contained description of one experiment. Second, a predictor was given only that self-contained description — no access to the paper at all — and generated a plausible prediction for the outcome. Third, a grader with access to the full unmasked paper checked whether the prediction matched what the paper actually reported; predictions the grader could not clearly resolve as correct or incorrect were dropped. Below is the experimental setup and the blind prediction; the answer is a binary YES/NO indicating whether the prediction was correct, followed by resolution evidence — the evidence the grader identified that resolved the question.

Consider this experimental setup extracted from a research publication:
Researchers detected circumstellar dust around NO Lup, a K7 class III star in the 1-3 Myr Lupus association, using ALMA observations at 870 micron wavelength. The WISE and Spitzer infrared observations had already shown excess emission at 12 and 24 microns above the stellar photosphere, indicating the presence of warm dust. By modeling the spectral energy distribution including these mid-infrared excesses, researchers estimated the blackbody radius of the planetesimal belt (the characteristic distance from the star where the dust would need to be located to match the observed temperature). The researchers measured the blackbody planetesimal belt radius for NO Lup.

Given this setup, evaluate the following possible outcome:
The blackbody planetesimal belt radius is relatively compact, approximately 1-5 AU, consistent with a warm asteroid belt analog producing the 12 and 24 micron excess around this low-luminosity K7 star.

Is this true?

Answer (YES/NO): YES